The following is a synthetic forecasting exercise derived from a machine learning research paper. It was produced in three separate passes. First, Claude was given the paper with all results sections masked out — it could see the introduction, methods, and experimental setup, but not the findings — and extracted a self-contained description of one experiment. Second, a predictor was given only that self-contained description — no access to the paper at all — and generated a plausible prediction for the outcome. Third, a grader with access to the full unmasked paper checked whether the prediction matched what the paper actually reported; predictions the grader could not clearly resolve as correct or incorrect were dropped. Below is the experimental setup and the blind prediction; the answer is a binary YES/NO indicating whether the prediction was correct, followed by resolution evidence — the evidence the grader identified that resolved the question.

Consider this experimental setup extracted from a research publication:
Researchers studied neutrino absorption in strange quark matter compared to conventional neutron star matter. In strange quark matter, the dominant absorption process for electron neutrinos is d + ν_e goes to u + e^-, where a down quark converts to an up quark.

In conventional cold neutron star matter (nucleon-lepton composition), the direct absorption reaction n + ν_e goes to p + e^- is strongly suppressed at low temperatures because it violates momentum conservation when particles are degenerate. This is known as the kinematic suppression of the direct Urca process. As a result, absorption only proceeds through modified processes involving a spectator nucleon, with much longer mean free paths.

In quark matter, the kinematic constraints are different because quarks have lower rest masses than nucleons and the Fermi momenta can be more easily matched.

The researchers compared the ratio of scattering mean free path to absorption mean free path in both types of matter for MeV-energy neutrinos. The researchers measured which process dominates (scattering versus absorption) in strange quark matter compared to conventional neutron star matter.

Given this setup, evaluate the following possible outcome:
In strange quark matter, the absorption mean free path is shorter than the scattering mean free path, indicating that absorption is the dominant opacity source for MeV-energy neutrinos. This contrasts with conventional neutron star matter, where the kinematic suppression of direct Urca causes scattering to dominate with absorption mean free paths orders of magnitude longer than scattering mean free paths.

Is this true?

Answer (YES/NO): YES